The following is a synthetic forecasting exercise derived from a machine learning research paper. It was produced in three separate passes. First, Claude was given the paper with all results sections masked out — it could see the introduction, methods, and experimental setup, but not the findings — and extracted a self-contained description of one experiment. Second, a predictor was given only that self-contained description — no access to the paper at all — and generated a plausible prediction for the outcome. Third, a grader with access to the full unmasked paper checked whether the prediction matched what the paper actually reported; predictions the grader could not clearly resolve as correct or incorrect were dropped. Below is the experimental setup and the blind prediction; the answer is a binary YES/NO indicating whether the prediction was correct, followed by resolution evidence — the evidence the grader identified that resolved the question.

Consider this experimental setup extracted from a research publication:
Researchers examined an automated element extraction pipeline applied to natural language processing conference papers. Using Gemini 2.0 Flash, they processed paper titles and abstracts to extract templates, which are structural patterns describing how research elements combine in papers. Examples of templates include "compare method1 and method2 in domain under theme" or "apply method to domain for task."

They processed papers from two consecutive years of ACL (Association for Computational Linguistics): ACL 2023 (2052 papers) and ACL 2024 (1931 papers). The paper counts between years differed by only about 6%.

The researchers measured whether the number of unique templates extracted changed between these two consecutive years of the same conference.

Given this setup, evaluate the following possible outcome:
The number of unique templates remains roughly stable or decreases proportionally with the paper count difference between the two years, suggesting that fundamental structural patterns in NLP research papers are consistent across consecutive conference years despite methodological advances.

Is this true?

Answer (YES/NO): NO